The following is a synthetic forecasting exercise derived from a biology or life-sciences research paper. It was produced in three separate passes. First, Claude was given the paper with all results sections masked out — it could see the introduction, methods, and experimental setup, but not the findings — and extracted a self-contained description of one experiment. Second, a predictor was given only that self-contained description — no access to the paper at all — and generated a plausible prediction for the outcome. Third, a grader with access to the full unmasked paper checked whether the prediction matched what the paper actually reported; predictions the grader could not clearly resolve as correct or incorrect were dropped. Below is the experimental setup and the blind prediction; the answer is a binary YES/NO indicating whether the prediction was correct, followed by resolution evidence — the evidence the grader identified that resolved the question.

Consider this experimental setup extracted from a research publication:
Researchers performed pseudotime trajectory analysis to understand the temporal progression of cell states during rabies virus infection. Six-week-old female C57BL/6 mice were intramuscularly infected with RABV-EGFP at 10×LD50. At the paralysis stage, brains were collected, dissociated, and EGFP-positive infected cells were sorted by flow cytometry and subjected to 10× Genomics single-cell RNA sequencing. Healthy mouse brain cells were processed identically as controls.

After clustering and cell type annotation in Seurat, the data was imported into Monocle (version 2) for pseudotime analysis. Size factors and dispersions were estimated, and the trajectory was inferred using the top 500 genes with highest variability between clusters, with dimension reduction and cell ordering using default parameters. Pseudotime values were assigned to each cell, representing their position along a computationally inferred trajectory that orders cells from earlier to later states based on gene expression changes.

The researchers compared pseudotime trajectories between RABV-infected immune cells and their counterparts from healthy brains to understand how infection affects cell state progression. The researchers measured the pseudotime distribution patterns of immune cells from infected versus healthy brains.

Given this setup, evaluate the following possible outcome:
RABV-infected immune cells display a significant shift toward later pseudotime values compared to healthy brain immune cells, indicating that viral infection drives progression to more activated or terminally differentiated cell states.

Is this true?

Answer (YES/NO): YES